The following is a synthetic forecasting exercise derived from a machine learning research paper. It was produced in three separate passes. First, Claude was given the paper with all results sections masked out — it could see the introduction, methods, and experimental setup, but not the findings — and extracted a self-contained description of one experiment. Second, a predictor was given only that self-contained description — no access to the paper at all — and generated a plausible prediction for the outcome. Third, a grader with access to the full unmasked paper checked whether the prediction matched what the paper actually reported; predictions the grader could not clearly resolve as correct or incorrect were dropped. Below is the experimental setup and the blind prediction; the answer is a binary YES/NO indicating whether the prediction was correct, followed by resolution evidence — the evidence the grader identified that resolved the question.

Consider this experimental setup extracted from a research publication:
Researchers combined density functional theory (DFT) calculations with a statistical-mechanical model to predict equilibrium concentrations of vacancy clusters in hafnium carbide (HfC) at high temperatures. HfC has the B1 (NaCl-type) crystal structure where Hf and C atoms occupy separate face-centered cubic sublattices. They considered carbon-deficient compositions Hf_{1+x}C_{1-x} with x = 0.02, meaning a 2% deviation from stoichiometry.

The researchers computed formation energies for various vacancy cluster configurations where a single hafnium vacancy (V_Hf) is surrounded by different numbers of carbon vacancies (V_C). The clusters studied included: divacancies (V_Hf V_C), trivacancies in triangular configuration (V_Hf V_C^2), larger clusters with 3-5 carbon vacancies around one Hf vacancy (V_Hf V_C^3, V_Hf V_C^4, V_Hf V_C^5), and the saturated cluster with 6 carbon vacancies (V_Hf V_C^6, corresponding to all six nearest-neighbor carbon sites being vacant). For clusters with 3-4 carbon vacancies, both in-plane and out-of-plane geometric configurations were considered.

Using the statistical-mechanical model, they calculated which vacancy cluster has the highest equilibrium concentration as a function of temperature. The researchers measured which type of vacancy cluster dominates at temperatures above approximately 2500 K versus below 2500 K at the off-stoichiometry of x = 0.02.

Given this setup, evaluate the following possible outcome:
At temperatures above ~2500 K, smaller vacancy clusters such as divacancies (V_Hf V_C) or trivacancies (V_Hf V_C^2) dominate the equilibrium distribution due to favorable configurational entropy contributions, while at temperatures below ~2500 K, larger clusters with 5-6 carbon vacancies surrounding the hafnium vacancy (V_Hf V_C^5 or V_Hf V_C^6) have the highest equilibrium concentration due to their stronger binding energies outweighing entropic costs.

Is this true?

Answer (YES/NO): NO